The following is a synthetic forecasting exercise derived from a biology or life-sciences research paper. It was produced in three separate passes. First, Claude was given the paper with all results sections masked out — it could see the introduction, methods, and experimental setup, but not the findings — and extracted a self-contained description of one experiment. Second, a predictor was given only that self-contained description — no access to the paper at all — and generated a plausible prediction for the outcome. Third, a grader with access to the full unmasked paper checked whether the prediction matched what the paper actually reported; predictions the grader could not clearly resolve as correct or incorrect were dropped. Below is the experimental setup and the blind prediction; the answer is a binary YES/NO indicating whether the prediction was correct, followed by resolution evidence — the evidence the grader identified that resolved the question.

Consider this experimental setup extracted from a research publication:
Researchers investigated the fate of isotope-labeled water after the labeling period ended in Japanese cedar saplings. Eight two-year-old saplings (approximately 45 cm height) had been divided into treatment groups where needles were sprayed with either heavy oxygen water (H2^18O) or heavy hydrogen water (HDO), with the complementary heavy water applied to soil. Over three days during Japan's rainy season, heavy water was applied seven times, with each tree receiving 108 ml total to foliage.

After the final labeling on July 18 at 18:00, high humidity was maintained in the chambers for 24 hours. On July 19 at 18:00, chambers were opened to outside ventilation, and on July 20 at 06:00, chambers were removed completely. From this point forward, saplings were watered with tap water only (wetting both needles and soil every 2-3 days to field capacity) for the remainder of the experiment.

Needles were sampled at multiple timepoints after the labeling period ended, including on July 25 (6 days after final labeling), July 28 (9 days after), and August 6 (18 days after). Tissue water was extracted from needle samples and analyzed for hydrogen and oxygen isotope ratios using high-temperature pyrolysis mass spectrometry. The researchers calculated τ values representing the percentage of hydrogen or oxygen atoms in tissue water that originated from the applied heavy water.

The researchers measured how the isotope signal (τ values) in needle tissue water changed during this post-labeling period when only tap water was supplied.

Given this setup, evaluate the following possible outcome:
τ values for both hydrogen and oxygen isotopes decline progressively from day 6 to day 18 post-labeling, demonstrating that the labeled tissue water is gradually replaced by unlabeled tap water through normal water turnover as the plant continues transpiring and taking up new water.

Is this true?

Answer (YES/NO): NO